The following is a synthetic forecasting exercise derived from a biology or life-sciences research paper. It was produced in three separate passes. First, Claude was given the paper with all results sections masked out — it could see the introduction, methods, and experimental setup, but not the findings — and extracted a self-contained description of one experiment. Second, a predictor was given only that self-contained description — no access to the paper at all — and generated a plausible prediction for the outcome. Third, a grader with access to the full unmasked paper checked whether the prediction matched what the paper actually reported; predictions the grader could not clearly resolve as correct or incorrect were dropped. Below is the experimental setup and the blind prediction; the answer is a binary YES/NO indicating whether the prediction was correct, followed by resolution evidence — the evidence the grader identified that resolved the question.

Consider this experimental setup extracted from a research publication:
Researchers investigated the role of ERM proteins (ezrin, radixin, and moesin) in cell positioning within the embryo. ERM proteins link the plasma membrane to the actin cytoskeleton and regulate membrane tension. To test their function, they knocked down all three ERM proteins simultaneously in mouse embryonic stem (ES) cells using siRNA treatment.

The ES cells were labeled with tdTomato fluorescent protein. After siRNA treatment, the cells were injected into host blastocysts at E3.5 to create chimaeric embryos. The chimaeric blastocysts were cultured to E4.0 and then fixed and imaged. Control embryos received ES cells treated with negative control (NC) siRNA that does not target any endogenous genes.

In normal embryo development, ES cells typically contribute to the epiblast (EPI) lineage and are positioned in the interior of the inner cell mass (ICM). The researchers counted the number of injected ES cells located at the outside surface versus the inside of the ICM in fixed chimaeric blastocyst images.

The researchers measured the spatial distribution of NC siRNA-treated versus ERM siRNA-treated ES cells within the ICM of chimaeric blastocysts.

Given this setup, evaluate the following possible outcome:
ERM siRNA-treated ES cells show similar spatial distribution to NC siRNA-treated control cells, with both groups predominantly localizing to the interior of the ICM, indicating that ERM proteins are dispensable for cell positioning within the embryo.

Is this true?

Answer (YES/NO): NO